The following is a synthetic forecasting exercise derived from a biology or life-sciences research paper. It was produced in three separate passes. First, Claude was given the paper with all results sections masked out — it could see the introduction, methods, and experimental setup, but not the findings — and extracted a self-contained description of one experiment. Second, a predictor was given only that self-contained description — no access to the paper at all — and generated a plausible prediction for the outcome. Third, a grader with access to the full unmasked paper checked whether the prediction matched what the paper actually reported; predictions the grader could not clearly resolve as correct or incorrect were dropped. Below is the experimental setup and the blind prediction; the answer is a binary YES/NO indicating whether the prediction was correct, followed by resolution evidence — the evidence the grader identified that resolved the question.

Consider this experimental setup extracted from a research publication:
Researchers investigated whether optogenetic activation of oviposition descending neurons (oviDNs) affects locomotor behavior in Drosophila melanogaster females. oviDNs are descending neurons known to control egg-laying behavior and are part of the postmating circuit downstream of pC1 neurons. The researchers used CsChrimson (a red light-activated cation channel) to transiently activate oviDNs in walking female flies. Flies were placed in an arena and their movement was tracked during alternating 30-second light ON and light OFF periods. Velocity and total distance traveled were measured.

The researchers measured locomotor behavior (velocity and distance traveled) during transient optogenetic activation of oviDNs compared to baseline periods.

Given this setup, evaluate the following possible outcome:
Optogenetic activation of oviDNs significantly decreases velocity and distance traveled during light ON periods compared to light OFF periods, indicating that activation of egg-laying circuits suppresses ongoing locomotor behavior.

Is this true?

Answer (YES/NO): YES